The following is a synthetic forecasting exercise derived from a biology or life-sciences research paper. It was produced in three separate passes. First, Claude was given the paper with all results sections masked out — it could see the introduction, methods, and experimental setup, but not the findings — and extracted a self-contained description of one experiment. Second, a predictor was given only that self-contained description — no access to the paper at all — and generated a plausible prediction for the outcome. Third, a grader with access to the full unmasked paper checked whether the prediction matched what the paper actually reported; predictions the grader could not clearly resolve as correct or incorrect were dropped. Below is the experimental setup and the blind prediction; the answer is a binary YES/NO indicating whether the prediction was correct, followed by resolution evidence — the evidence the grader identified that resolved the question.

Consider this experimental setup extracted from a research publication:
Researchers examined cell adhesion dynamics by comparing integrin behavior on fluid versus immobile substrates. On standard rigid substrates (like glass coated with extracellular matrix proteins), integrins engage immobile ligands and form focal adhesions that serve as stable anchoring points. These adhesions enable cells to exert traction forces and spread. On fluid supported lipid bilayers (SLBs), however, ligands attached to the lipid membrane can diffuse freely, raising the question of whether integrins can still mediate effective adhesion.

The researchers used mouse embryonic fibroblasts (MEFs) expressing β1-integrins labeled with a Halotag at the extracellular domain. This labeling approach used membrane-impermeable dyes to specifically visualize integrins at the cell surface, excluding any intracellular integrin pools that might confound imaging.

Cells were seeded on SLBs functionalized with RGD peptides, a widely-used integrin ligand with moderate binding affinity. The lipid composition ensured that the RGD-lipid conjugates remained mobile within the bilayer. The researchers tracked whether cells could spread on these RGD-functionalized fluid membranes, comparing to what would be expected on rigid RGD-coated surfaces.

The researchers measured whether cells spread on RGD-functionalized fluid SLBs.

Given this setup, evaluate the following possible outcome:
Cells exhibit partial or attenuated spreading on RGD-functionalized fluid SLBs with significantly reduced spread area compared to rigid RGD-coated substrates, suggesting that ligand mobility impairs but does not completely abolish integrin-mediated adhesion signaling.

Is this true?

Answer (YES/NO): NO